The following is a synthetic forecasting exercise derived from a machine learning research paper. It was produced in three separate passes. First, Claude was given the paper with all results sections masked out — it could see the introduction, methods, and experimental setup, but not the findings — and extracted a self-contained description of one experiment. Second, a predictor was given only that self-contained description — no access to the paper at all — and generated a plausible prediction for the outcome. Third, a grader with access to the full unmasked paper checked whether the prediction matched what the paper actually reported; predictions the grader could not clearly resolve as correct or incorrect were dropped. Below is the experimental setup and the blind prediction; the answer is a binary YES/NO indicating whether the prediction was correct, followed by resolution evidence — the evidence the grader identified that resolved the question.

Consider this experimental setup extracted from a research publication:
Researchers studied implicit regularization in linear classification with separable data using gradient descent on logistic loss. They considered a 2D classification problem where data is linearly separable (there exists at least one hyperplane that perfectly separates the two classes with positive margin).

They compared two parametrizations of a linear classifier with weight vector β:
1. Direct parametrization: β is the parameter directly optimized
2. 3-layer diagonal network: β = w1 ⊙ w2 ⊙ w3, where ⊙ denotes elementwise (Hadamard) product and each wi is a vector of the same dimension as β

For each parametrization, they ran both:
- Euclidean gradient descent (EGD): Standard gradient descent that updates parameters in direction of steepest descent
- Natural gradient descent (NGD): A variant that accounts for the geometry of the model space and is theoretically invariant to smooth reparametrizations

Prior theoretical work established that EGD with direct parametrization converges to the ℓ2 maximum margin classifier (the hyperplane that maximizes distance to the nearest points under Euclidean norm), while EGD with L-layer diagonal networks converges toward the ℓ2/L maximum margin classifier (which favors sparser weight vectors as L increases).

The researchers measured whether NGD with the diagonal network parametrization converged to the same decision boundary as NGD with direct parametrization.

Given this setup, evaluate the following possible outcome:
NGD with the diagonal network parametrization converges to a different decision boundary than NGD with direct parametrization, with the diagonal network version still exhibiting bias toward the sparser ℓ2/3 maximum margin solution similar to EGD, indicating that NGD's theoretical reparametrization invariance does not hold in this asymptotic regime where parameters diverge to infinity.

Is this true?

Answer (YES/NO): NO